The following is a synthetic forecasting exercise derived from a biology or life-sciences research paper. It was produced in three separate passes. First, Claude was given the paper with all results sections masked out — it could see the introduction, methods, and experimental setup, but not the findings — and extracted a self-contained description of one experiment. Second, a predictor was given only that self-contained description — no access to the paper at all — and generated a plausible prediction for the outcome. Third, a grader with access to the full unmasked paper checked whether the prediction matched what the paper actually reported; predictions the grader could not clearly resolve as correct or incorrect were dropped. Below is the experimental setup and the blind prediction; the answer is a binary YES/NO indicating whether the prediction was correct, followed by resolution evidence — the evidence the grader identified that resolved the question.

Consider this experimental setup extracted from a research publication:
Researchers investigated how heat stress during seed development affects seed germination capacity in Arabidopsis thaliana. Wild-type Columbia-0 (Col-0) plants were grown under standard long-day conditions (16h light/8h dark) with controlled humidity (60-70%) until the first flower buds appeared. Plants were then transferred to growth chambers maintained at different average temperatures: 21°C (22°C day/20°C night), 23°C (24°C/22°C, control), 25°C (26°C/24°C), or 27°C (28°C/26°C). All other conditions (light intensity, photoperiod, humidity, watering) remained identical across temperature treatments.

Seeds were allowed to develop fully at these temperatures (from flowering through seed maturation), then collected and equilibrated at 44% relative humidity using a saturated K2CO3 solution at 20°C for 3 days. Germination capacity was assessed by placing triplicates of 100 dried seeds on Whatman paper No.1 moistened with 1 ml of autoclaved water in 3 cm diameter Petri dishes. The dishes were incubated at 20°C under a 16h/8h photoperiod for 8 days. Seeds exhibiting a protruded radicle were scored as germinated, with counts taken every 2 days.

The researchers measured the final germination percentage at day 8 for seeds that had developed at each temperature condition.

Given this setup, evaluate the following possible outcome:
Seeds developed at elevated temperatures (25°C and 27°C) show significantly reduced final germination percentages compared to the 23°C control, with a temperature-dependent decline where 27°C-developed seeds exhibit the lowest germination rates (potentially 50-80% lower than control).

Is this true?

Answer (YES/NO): NO